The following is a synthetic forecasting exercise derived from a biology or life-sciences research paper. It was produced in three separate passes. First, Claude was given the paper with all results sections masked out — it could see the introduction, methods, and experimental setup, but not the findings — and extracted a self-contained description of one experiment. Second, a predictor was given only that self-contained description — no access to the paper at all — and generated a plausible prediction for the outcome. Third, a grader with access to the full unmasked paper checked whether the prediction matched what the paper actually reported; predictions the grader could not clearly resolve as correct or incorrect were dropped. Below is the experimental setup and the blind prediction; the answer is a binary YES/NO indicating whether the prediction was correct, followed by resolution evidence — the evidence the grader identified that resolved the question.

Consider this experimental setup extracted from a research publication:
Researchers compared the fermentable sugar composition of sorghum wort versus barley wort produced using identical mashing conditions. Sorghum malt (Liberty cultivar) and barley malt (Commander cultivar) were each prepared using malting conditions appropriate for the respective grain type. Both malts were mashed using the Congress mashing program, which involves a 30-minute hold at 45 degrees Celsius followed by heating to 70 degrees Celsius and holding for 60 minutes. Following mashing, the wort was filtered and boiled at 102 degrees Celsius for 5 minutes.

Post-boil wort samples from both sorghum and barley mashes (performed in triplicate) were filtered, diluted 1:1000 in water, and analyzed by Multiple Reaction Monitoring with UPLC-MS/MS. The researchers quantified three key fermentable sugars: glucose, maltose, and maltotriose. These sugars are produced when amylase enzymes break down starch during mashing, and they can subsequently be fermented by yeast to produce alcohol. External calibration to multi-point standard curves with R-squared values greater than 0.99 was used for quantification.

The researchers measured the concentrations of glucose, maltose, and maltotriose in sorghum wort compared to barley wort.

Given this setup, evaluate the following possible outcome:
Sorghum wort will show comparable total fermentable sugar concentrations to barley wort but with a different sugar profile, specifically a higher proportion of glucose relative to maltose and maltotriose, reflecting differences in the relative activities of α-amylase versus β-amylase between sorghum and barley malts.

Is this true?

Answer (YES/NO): NO